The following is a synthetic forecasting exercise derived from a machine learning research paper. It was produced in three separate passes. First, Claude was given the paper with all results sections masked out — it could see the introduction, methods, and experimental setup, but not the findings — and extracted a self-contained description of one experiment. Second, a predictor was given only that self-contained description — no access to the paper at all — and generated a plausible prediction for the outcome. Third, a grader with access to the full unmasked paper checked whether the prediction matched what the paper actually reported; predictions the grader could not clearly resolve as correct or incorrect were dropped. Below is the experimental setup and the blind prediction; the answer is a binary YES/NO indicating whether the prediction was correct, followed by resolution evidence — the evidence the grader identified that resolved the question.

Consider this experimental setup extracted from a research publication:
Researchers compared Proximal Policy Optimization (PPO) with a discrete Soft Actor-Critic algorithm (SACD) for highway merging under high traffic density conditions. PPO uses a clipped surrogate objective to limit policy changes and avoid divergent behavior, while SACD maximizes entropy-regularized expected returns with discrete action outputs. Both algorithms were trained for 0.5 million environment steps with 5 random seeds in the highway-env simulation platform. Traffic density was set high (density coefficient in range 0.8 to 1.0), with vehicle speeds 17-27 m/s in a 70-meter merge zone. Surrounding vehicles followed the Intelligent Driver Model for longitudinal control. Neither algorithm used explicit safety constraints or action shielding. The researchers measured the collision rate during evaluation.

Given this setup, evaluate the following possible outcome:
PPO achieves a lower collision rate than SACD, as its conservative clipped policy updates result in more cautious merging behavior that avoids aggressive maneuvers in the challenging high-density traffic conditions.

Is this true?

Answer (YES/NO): YES